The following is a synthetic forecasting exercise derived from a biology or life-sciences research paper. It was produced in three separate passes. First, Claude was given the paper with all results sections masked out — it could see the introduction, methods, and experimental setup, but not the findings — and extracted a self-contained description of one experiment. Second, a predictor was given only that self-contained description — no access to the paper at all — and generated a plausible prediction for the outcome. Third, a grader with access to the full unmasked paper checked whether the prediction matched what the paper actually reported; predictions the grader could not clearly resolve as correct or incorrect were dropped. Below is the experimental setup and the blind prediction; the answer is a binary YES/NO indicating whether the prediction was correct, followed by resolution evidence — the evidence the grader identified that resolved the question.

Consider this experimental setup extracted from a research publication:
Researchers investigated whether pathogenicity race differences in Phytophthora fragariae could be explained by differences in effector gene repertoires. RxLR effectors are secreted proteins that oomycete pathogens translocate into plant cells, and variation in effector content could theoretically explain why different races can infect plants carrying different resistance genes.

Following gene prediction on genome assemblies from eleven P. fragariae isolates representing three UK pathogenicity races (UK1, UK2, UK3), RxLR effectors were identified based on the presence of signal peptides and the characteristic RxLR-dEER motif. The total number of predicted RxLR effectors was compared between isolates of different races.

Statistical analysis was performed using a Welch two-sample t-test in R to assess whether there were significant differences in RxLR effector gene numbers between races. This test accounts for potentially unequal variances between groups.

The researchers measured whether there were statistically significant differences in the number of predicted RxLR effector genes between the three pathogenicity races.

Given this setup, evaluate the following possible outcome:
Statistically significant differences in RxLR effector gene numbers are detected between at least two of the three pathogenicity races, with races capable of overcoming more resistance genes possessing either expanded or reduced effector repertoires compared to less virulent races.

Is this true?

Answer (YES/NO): NO